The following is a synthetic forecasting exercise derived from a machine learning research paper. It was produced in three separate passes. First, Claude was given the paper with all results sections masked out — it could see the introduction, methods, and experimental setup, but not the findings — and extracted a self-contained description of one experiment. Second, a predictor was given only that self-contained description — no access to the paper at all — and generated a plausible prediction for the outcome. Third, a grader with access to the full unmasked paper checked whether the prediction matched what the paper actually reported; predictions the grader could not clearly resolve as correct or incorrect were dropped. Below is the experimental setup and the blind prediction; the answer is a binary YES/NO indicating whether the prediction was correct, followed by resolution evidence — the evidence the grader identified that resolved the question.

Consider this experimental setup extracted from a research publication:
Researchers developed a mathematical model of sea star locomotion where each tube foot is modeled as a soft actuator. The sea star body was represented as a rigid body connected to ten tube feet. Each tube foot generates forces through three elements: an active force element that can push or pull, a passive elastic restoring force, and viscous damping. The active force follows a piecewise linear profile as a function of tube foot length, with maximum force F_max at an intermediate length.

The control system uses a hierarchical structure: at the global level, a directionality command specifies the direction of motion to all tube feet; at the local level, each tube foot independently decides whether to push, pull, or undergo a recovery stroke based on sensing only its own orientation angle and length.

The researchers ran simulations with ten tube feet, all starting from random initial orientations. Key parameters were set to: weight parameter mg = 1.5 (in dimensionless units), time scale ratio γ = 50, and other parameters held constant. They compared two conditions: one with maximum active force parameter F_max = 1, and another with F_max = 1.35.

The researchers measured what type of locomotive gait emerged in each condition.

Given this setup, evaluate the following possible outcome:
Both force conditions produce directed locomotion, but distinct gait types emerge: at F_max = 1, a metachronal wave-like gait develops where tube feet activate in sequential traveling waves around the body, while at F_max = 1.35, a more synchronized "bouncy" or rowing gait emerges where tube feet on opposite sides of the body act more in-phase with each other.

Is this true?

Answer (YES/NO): NO